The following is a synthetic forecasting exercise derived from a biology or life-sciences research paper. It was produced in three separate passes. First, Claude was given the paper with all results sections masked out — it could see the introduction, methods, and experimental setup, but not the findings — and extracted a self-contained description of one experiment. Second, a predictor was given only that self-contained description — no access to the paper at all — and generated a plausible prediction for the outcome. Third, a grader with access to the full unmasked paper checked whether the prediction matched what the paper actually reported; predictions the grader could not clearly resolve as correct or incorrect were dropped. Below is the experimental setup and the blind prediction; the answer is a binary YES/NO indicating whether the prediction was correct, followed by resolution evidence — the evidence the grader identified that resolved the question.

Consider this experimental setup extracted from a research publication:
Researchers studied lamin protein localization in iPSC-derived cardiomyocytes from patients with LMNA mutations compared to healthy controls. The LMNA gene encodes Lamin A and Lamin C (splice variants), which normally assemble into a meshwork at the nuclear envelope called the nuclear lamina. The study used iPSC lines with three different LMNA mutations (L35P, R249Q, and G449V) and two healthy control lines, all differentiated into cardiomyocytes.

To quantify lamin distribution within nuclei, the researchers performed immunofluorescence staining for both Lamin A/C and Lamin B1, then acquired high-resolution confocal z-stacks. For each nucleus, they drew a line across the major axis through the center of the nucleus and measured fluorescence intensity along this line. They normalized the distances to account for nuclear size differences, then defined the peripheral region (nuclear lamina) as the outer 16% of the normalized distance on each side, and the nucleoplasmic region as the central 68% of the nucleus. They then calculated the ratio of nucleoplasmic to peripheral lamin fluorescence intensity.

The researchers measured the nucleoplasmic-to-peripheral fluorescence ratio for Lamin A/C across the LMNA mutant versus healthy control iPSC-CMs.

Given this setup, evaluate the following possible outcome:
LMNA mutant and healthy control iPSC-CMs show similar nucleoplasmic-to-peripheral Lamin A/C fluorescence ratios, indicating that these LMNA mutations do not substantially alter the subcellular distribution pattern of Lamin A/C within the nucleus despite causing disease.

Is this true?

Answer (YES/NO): NO